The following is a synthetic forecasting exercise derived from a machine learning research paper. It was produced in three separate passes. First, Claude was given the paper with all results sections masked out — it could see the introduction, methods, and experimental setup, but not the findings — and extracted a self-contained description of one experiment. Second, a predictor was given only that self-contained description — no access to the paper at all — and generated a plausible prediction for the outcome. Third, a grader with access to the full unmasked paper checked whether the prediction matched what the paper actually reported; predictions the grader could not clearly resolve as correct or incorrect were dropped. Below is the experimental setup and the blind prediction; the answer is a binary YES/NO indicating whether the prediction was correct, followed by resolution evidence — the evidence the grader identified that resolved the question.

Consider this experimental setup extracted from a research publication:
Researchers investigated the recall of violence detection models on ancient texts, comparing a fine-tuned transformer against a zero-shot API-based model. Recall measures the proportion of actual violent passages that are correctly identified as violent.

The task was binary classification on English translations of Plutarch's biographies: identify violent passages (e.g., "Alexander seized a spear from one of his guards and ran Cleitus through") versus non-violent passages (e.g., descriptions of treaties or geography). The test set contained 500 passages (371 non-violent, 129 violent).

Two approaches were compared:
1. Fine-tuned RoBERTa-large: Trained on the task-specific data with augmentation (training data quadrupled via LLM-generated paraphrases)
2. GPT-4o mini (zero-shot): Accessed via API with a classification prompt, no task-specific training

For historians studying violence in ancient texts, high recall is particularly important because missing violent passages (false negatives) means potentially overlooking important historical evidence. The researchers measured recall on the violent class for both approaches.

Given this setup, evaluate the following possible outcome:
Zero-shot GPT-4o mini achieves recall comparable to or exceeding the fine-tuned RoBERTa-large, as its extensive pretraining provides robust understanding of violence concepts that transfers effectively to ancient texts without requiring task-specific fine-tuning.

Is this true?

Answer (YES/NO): NO